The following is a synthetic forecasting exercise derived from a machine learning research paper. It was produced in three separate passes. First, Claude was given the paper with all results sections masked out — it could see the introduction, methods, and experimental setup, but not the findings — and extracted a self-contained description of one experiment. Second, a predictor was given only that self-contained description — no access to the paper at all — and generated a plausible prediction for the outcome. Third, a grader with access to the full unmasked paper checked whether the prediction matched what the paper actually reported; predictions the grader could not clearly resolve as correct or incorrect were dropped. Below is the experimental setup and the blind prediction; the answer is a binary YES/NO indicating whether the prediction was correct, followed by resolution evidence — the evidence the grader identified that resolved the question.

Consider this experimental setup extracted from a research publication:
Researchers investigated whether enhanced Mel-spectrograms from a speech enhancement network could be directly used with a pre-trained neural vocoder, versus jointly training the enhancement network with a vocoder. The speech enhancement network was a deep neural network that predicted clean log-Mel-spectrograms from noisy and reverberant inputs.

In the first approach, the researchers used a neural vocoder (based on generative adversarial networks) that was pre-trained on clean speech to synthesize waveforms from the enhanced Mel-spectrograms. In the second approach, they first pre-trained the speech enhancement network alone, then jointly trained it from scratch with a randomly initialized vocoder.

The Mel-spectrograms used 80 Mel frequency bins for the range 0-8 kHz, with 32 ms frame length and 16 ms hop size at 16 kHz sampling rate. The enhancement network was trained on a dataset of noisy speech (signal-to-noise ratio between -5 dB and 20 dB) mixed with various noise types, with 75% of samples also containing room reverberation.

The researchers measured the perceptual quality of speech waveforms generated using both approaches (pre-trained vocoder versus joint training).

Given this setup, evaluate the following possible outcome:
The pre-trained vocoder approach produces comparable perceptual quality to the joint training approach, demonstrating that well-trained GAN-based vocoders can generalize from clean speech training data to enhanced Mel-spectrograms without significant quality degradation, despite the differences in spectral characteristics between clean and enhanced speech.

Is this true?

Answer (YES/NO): NO